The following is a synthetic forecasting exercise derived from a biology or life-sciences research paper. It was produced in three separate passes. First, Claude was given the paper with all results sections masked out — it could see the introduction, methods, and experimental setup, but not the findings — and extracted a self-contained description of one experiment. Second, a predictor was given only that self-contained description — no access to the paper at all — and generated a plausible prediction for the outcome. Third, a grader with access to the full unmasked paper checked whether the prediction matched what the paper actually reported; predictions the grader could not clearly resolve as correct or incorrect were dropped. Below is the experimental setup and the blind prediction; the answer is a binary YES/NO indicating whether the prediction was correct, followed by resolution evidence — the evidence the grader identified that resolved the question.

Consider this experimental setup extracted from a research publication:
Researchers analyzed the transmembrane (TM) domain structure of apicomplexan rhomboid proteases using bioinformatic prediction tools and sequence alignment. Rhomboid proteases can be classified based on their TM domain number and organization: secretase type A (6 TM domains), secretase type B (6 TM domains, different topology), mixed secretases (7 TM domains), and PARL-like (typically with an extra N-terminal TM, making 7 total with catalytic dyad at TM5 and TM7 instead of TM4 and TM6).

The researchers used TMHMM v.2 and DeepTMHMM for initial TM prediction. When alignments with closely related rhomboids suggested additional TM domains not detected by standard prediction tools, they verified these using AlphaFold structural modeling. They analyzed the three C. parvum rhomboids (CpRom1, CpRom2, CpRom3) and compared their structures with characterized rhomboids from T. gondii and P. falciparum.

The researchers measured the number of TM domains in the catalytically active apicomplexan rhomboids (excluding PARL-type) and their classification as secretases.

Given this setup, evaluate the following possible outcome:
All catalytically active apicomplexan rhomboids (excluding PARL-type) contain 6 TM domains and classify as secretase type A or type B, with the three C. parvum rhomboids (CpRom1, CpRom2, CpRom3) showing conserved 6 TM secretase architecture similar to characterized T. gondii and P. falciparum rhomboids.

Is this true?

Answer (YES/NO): NO